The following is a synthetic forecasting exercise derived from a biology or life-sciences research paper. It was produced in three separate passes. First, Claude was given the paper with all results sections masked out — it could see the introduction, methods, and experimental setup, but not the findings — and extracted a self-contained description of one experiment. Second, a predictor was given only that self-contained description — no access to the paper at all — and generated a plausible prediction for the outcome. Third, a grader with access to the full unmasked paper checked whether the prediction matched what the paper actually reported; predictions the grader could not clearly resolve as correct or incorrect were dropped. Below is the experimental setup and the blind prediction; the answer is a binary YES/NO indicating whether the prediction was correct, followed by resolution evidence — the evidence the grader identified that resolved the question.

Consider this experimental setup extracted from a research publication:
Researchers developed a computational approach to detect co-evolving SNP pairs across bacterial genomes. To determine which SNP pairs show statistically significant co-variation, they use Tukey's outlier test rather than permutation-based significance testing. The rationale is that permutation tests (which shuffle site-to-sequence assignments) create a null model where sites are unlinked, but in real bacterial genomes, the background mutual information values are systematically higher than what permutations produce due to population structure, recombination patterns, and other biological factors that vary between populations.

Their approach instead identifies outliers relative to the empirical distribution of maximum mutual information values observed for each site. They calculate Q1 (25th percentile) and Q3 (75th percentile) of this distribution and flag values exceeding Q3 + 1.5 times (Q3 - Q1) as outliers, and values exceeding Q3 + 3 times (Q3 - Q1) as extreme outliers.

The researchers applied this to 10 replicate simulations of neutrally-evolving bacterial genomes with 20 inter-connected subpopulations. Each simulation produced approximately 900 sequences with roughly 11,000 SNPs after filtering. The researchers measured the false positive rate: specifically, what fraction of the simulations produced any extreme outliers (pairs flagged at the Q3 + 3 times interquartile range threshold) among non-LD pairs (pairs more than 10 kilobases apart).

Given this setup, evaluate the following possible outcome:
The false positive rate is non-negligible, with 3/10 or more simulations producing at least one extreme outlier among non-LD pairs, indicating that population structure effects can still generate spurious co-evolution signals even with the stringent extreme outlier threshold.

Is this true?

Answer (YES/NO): NO